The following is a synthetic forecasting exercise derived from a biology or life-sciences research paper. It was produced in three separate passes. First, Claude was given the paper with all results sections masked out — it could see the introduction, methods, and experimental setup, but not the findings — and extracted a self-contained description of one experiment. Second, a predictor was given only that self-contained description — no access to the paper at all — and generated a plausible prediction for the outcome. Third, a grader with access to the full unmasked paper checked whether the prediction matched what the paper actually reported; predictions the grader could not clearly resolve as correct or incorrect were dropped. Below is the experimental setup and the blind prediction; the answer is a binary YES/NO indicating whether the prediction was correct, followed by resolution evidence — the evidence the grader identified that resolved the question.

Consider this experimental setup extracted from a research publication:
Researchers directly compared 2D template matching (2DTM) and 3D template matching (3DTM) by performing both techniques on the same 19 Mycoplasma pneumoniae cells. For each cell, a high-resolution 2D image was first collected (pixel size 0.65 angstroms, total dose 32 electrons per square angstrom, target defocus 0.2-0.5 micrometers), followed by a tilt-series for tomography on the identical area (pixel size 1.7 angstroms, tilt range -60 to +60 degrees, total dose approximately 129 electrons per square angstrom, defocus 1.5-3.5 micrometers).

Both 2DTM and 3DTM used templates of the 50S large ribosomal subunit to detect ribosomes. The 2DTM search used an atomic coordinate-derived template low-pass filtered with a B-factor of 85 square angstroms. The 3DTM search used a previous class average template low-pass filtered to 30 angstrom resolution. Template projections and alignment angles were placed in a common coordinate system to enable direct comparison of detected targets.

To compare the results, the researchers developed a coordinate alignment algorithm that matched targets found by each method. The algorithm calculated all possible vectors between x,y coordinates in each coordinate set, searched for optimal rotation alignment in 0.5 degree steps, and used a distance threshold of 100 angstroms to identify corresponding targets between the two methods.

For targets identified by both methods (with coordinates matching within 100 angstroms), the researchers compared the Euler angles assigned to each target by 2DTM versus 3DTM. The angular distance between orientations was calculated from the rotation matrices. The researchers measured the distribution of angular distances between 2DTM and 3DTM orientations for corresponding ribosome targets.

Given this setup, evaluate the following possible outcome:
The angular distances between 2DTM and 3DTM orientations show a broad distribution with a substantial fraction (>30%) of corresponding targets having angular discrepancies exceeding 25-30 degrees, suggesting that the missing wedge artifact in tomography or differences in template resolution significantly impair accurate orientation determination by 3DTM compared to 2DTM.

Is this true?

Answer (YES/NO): NO